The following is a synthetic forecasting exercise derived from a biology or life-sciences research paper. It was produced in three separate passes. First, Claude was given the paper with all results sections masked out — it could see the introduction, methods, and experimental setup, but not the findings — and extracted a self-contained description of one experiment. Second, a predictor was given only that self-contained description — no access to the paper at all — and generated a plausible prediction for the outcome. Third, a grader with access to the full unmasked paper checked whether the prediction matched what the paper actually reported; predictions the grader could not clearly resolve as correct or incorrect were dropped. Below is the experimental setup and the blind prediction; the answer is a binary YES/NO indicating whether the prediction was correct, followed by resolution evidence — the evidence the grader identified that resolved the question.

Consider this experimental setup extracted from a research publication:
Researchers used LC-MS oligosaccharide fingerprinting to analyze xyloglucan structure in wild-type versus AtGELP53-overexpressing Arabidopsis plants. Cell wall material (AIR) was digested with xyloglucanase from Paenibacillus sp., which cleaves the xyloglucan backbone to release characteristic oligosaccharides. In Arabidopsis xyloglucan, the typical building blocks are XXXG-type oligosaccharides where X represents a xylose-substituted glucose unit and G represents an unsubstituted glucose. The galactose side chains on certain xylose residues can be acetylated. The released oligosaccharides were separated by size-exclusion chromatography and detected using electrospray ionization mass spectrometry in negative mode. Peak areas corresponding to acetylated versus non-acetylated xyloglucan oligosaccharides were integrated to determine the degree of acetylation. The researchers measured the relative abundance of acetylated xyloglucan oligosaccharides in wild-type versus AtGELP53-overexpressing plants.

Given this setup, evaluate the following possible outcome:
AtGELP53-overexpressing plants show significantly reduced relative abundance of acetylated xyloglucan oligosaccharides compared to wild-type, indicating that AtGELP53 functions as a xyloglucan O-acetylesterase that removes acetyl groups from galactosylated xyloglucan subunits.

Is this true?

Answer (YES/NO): YES